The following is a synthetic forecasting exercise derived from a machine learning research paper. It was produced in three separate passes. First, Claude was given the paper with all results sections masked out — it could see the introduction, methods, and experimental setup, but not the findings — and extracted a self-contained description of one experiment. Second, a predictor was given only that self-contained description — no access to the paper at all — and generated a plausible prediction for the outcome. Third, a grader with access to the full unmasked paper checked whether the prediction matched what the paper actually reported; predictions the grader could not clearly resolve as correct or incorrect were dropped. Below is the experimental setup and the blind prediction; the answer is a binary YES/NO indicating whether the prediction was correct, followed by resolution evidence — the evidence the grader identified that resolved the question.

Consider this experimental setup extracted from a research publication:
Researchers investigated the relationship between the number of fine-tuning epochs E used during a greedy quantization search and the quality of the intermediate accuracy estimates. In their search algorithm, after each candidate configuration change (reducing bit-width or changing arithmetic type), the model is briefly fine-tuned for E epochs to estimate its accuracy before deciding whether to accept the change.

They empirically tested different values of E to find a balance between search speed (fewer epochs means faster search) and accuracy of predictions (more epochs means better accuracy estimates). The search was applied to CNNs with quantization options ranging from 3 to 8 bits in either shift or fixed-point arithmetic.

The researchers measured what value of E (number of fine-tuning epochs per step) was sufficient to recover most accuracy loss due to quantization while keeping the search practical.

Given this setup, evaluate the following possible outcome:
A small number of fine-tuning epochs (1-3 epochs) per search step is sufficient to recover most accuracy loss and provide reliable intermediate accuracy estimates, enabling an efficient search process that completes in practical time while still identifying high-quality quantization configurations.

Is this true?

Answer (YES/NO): YES